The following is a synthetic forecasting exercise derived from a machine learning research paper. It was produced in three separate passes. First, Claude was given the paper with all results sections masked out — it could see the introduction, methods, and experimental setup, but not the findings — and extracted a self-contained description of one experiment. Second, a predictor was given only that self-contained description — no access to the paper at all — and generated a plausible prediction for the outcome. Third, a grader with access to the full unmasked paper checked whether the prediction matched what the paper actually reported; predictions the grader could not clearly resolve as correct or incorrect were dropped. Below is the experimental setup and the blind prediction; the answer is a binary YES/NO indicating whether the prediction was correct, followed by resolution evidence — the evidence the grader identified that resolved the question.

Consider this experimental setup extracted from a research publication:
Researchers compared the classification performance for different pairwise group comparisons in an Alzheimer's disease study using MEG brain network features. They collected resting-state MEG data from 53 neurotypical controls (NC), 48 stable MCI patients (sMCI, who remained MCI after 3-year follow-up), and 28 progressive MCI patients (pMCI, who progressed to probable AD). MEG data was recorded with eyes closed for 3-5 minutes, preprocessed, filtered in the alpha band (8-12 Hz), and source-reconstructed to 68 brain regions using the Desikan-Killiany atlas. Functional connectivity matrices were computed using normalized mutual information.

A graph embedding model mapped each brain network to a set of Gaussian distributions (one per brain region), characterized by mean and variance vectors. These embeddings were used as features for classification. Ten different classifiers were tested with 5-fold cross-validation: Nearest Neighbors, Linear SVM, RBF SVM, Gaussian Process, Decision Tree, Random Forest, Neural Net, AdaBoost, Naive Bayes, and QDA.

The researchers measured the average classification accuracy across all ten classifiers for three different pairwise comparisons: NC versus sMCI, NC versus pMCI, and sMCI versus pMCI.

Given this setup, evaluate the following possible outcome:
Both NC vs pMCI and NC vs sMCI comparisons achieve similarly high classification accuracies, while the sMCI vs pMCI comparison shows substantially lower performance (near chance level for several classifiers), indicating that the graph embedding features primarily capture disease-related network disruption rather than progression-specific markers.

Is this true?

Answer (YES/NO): NO